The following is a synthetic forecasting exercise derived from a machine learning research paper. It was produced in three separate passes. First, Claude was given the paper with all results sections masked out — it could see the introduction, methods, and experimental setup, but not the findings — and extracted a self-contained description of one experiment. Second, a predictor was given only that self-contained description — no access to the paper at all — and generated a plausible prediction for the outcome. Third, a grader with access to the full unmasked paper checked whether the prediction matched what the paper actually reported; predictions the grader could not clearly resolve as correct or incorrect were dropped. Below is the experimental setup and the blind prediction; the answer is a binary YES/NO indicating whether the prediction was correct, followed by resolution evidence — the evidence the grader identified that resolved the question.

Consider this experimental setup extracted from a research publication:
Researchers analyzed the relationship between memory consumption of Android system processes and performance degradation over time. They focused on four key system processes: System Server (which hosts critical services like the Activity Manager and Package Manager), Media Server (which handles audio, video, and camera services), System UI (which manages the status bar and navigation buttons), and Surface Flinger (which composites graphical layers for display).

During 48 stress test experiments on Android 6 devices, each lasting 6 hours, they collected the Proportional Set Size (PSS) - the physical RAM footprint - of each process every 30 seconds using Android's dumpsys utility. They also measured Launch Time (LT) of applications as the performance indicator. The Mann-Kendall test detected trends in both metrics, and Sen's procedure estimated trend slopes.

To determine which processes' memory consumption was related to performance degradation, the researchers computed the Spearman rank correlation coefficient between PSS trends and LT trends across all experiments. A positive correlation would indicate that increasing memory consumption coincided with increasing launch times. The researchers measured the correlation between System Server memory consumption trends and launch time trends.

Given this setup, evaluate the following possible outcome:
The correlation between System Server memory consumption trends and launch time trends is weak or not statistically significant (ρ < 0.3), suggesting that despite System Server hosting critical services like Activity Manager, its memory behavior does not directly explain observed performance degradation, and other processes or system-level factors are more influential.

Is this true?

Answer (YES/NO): NO